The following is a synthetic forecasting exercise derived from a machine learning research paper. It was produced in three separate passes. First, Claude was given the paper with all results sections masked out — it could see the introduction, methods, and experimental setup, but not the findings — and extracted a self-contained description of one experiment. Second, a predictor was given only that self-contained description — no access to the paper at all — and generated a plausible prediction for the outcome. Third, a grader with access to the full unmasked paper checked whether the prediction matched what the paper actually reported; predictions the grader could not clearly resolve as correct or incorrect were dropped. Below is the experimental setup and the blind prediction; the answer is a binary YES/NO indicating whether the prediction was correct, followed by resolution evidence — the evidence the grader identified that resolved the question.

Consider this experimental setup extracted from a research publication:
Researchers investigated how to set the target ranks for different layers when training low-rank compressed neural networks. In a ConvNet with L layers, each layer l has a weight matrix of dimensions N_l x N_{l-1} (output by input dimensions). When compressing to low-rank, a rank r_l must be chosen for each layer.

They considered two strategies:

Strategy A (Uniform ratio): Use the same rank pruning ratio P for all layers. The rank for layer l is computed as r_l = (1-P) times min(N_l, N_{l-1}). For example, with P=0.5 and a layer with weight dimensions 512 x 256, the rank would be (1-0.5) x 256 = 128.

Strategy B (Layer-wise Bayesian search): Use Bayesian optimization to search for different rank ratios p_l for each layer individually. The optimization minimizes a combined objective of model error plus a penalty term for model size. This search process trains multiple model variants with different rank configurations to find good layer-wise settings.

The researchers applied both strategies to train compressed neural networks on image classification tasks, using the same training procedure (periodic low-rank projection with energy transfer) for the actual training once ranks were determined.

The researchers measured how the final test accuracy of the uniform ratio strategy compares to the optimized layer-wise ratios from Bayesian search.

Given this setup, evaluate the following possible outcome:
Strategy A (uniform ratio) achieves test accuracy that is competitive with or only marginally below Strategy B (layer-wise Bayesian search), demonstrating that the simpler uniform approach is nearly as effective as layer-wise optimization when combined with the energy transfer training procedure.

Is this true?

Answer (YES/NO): YES